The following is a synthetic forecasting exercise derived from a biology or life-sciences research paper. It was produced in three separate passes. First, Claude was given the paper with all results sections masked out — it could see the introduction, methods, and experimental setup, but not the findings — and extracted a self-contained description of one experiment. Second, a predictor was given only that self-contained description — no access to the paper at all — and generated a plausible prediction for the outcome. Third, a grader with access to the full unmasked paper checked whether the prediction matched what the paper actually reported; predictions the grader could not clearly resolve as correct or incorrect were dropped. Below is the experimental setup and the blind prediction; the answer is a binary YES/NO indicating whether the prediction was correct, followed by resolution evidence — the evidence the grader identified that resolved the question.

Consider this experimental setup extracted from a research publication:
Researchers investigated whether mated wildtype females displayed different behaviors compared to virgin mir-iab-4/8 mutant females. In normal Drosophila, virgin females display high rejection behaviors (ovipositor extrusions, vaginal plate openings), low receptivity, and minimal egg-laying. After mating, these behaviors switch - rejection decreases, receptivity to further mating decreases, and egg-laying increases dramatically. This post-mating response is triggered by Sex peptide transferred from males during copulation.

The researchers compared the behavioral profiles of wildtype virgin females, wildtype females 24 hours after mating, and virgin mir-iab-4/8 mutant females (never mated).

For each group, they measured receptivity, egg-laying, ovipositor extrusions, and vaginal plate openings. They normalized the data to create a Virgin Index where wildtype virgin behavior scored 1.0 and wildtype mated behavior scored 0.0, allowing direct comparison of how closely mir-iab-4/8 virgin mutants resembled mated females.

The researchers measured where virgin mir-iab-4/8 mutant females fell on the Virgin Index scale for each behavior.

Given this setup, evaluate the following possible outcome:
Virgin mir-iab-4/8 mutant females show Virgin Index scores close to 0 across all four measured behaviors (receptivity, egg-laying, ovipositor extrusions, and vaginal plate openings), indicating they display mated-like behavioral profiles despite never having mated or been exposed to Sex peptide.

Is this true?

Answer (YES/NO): YES